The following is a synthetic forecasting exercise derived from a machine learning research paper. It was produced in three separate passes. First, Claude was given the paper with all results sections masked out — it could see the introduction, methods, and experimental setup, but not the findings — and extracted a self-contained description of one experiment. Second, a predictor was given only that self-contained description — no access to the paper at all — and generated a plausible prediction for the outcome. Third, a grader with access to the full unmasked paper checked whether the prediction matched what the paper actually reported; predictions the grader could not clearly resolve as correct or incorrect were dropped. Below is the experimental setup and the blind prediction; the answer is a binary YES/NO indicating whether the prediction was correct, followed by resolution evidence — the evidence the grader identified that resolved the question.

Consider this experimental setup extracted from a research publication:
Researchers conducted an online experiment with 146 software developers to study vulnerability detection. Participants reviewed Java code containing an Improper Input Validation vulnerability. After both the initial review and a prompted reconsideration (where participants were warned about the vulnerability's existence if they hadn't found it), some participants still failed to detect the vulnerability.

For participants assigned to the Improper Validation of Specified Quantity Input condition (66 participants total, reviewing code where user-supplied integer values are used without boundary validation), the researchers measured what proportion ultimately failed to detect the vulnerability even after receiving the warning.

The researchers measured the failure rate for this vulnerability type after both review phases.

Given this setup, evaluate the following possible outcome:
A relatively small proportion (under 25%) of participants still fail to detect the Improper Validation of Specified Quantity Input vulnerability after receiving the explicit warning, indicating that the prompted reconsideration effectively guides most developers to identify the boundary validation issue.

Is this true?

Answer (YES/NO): NO